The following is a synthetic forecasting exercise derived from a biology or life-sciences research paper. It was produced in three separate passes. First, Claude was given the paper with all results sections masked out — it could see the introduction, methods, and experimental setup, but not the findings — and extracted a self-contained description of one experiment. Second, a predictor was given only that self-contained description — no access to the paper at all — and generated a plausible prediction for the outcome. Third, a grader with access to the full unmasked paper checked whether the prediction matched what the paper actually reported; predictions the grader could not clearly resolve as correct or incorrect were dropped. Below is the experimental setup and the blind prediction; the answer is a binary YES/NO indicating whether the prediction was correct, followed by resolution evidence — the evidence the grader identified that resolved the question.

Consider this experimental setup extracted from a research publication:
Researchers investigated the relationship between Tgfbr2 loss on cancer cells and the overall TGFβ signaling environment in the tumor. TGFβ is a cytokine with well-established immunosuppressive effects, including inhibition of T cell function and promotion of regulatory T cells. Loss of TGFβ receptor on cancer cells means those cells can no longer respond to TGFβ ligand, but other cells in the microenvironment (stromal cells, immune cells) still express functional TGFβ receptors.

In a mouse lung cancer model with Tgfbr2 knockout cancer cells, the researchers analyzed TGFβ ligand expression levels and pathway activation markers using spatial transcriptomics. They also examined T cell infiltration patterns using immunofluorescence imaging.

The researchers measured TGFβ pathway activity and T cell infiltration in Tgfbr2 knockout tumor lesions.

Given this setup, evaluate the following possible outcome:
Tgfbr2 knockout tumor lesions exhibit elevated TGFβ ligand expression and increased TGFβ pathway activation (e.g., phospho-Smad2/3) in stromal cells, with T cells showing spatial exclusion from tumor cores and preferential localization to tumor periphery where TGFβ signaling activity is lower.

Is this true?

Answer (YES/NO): NO